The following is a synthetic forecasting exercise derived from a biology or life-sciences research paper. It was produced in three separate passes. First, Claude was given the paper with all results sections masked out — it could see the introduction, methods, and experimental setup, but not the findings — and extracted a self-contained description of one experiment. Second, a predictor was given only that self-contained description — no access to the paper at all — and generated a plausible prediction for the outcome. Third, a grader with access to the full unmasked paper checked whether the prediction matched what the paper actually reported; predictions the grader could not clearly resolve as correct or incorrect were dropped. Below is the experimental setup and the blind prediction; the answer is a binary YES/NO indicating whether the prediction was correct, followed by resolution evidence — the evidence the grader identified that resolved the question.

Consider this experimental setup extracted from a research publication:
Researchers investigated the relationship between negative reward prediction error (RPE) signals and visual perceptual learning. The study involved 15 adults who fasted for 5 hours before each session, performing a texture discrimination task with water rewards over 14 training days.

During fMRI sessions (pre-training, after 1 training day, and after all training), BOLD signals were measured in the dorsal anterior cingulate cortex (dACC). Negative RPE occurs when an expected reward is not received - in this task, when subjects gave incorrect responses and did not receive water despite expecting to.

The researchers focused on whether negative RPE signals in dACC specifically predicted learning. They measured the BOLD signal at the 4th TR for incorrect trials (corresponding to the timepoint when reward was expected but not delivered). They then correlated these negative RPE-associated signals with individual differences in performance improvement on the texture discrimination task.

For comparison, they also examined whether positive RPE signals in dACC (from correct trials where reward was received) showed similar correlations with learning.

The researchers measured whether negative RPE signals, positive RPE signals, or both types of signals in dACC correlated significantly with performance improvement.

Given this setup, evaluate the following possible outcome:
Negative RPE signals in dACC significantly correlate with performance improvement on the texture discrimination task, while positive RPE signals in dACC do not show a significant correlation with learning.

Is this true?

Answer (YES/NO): YES